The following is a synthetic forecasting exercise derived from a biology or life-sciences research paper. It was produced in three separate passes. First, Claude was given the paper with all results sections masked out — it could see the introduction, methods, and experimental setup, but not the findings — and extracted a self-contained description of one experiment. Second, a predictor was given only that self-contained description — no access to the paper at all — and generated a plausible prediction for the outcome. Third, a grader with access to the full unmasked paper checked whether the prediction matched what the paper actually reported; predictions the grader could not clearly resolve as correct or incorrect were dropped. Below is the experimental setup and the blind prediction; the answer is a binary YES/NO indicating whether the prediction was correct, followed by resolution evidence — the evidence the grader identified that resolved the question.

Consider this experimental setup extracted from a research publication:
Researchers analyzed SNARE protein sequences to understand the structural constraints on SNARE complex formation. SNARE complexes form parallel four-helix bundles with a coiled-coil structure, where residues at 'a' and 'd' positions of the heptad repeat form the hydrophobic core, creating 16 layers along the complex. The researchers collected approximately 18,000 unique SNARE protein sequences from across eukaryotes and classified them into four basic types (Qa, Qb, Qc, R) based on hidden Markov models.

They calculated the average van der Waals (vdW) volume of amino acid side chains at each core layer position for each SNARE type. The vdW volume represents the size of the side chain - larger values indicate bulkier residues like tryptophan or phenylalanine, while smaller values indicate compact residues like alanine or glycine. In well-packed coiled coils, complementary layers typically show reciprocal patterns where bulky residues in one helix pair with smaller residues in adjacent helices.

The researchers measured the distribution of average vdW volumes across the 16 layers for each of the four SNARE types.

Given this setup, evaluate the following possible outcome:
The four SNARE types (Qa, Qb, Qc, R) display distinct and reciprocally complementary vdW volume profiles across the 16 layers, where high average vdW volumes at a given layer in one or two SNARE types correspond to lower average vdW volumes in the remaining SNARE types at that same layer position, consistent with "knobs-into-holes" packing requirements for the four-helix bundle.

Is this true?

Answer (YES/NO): YES